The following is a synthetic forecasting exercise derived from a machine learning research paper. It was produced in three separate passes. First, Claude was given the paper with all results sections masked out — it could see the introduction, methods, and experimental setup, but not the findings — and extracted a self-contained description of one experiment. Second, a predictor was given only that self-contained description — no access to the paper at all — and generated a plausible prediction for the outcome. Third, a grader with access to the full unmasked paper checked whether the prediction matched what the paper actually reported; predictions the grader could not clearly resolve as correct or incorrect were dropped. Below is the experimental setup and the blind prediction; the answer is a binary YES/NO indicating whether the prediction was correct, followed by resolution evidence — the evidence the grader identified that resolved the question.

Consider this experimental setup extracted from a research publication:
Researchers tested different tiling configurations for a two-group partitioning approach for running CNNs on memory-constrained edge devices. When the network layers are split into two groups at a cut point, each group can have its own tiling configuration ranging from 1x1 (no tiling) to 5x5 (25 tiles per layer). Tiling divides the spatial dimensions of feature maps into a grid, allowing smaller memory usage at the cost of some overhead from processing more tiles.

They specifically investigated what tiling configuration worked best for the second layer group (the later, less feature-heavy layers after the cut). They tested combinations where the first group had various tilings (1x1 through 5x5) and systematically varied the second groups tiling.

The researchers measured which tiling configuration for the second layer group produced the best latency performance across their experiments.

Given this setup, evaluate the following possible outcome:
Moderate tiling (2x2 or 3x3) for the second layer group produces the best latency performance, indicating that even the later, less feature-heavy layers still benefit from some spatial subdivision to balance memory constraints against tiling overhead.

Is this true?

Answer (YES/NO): YES